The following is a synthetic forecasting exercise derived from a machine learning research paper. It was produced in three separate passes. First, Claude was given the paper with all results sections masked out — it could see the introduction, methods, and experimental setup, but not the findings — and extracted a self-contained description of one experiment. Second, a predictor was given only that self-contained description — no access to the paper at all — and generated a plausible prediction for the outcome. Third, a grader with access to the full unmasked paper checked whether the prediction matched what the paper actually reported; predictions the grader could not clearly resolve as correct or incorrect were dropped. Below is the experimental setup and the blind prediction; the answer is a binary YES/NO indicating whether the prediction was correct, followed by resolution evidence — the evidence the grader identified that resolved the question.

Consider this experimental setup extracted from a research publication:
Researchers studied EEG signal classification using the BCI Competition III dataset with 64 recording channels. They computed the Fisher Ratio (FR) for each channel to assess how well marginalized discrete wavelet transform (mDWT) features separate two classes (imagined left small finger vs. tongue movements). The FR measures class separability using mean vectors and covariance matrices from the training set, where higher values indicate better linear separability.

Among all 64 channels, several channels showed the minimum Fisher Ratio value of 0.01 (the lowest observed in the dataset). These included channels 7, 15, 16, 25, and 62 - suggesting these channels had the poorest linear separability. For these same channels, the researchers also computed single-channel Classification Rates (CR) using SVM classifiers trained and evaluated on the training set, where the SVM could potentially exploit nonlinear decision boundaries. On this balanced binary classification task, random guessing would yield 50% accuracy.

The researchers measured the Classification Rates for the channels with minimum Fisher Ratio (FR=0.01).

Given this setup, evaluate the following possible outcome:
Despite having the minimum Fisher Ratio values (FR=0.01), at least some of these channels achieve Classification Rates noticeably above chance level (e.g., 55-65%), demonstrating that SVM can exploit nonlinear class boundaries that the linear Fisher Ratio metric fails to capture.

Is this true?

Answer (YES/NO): NO